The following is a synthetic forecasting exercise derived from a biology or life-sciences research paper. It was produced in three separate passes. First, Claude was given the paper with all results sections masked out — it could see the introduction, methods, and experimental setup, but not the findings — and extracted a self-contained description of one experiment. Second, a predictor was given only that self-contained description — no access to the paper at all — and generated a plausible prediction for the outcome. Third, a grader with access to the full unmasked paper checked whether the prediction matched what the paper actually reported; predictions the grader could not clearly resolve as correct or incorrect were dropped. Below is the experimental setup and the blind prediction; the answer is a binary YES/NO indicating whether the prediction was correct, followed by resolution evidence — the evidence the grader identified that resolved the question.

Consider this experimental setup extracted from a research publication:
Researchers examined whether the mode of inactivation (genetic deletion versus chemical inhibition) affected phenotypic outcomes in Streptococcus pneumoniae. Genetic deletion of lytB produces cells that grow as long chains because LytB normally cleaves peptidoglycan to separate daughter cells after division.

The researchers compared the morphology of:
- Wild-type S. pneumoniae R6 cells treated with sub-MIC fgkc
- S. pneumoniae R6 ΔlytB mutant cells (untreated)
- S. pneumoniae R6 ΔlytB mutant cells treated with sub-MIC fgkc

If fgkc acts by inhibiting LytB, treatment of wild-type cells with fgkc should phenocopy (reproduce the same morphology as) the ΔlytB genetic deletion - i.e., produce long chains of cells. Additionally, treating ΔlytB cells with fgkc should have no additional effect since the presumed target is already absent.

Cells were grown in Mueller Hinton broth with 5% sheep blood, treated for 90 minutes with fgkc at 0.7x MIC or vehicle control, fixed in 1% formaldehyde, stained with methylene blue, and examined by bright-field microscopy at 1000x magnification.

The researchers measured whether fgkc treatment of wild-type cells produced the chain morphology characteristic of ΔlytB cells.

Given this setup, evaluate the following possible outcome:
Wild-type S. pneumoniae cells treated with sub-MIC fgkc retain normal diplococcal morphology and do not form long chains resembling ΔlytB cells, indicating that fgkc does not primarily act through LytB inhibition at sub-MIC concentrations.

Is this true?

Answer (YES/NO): NO